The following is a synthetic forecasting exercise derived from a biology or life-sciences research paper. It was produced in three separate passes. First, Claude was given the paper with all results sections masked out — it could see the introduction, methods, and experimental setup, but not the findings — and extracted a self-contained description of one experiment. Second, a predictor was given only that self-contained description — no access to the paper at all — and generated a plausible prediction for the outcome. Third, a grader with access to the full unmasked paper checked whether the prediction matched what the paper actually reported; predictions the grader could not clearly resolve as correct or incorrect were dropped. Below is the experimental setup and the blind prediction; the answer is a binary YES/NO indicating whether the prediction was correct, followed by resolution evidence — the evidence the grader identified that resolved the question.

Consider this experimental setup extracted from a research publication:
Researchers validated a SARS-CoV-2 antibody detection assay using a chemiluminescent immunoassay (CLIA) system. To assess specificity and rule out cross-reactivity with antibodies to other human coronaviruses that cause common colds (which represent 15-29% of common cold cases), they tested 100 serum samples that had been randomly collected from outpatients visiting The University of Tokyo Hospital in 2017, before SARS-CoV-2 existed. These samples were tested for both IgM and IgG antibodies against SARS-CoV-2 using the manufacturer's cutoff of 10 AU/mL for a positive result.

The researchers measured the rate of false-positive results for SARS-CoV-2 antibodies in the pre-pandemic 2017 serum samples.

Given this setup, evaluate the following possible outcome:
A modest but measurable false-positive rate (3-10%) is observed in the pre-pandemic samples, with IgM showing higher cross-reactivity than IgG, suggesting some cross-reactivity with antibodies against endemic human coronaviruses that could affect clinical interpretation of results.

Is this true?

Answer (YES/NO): NO